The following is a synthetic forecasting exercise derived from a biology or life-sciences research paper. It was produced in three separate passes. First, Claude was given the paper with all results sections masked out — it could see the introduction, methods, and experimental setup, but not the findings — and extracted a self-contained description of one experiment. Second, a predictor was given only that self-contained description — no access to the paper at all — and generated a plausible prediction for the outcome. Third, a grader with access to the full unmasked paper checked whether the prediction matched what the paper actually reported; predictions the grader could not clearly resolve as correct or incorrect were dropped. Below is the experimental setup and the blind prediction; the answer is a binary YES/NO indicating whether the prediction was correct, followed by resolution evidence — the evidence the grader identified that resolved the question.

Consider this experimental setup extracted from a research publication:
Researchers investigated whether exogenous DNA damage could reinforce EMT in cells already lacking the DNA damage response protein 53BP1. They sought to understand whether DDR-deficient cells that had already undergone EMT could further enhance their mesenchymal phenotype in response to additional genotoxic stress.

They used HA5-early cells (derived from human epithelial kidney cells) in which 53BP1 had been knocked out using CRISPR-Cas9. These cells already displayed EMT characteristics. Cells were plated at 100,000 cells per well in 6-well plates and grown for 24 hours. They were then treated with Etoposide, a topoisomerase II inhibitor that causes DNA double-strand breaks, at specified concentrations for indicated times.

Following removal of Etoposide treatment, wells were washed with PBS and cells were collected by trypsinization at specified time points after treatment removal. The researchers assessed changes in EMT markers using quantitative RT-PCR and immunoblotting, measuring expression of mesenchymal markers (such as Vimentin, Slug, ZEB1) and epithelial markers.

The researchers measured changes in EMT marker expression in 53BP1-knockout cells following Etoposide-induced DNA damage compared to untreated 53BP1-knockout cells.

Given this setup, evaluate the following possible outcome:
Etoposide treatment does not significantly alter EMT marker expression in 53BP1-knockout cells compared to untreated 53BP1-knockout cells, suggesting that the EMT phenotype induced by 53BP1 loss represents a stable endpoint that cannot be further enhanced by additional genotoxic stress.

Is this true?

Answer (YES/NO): NO